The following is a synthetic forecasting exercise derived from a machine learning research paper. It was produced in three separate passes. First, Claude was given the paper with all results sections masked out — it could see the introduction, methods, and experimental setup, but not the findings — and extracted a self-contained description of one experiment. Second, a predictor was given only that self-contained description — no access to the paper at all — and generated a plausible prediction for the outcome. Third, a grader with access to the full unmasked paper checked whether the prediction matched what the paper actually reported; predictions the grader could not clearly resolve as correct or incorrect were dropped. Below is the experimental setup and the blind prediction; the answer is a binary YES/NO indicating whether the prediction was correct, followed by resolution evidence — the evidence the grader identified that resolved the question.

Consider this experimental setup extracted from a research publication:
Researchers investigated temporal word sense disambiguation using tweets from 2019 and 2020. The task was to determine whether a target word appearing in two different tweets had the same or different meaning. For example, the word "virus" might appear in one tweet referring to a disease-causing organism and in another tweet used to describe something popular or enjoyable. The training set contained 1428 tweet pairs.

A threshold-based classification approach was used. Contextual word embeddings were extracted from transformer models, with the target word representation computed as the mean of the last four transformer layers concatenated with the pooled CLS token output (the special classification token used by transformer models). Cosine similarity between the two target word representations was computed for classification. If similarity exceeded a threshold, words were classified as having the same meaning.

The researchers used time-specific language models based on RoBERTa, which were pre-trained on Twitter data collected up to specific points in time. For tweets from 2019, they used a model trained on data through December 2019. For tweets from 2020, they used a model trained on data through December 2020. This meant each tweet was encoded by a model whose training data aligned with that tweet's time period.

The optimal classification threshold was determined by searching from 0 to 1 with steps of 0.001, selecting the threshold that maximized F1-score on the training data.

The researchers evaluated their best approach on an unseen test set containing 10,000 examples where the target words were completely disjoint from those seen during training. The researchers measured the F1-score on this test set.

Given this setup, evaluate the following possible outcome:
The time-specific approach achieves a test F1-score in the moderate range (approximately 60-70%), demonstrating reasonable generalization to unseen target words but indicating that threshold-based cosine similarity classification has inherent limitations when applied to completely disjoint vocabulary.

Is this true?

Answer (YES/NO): NO